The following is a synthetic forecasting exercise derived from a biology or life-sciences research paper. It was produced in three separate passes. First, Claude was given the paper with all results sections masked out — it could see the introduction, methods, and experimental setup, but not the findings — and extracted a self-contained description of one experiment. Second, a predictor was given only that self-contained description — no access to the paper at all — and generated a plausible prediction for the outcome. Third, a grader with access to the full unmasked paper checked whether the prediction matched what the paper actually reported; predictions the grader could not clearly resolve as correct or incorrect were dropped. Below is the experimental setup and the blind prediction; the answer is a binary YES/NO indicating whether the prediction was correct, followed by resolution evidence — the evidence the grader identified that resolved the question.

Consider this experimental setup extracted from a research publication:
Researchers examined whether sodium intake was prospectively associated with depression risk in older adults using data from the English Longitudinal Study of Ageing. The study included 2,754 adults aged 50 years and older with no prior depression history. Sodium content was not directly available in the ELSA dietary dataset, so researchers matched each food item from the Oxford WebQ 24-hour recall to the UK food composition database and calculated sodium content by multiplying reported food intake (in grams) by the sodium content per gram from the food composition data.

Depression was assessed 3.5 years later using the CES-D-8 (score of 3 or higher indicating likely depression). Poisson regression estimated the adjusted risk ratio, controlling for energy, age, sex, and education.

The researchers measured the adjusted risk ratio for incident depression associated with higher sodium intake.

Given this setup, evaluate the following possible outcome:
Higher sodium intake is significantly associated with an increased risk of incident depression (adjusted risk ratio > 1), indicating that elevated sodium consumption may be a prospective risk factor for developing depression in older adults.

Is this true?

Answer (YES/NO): NO